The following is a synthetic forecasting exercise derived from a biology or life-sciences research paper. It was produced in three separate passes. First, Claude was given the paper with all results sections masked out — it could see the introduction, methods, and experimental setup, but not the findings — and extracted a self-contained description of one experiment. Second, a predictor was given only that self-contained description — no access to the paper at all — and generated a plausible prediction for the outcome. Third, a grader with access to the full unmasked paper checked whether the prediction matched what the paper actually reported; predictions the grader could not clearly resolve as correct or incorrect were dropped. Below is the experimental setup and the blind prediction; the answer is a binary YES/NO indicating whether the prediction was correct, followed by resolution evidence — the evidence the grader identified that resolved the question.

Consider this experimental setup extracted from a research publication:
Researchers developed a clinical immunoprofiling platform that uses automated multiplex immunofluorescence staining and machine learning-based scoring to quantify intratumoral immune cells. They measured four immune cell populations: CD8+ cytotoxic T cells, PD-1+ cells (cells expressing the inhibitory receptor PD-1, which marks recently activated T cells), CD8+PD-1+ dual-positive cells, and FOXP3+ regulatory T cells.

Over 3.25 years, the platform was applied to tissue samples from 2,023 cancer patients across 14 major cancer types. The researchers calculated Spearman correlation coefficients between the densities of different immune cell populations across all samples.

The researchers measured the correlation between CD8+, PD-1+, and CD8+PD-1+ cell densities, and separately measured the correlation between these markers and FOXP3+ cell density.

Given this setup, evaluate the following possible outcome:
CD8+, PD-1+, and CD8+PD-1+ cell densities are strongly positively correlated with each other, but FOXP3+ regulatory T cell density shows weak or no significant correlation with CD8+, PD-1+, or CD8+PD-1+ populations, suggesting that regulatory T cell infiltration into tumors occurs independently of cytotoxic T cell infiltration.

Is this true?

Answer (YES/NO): NO